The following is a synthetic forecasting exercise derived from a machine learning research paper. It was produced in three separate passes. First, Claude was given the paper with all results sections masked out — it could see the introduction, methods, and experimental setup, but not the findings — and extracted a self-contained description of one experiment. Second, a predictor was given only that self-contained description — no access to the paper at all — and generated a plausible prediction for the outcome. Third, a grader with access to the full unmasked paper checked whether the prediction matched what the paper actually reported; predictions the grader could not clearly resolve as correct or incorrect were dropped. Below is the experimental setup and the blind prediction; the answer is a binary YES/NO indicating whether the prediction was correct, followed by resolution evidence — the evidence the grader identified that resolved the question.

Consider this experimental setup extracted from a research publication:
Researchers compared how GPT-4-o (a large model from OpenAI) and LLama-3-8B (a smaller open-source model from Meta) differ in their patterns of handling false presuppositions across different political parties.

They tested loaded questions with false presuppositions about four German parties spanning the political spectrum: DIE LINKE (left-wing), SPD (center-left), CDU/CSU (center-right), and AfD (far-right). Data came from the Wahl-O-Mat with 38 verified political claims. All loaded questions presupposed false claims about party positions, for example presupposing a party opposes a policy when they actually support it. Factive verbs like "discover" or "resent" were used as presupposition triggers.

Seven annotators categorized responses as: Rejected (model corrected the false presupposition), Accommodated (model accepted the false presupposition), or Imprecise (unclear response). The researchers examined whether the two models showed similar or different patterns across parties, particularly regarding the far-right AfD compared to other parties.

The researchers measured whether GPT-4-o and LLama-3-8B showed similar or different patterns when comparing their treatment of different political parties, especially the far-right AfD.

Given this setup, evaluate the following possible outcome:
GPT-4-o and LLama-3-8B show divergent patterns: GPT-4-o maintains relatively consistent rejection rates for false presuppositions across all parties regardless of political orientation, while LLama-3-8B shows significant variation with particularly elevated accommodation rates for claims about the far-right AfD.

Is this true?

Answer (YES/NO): NO